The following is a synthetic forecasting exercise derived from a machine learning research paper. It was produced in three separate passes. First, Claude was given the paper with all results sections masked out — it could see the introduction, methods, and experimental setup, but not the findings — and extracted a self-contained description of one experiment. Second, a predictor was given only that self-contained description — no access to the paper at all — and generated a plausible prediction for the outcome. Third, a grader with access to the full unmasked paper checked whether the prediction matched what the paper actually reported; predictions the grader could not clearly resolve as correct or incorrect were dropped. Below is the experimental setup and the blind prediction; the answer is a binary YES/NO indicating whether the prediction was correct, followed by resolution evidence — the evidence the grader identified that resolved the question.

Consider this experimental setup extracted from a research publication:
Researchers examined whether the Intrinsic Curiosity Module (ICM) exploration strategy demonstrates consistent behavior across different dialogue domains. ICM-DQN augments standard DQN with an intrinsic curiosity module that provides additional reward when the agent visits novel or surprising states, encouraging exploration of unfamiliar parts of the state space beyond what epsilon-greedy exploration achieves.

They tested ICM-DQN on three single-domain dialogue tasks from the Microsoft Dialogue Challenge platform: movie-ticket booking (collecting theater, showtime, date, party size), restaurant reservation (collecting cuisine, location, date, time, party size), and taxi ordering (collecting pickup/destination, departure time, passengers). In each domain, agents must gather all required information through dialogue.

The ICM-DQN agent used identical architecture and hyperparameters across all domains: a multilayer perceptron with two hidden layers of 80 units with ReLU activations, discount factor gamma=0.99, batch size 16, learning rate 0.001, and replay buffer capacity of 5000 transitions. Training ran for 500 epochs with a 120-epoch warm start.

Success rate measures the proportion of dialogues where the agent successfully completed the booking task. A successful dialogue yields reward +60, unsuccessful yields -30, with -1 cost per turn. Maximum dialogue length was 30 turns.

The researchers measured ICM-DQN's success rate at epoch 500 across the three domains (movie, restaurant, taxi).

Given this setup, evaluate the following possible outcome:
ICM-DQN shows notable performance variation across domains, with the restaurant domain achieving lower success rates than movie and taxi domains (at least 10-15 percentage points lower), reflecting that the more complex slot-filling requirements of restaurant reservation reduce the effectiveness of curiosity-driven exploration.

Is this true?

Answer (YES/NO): NO